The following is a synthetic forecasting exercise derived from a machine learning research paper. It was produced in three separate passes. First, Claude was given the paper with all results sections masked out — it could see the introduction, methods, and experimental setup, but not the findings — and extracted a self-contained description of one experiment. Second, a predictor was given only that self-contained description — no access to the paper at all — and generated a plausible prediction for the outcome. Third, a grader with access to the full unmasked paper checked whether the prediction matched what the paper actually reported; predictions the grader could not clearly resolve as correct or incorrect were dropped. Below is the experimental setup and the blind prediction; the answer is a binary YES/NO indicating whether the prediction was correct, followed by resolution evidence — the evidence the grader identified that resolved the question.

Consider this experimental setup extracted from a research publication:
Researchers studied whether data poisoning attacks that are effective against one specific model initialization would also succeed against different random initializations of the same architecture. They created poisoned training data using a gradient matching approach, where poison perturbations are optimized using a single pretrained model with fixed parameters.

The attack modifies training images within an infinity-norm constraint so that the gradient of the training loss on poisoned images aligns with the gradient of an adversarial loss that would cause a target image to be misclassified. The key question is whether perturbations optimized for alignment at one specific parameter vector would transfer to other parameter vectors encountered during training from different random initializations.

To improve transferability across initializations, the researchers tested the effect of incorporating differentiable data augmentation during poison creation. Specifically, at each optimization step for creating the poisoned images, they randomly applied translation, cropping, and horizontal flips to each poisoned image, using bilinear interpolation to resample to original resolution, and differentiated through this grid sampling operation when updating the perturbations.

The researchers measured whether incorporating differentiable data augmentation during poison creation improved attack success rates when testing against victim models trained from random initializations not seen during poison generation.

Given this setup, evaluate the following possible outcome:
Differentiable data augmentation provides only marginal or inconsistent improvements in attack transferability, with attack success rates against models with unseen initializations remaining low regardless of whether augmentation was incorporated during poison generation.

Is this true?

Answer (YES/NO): NO